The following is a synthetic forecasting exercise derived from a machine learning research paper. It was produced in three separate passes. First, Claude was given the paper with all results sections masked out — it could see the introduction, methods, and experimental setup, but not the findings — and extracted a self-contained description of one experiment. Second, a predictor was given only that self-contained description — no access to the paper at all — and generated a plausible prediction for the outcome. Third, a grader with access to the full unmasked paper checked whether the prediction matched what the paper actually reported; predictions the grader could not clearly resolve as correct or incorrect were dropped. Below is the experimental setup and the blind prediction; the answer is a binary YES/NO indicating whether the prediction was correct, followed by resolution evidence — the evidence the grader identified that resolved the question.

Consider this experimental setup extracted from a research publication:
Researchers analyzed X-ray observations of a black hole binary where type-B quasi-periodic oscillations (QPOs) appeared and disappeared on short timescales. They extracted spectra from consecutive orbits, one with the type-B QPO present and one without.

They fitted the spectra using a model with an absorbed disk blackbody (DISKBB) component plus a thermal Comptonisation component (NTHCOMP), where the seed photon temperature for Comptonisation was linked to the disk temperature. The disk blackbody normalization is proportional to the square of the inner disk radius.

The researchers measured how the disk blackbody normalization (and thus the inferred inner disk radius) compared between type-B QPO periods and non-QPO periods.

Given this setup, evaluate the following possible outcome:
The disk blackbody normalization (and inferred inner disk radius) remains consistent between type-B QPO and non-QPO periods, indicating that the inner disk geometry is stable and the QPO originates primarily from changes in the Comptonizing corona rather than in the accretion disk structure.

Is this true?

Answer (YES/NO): NO